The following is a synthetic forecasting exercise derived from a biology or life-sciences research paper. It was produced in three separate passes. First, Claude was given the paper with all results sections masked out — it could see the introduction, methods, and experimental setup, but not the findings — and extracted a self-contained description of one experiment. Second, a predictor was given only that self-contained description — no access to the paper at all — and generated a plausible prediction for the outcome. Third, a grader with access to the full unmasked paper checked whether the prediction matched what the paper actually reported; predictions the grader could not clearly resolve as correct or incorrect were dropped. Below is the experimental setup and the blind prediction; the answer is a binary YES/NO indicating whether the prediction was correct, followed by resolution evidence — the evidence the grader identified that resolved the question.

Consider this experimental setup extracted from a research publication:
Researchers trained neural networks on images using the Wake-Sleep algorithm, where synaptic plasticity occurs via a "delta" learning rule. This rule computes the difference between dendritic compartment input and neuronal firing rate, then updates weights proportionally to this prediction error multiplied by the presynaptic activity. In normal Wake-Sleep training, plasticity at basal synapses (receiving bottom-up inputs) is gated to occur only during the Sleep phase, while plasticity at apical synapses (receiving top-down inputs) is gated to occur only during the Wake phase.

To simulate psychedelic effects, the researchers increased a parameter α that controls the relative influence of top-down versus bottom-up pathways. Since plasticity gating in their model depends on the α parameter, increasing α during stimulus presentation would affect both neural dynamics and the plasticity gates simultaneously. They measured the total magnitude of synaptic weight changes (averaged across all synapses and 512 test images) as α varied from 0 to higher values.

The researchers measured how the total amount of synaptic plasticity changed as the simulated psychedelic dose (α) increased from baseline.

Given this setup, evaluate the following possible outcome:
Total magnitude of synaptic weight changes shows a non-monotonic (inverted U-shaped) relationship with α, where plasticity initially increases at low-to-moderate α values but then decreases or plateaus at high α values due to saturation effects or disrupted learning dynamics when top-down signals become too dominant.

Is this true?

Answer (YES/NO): YES